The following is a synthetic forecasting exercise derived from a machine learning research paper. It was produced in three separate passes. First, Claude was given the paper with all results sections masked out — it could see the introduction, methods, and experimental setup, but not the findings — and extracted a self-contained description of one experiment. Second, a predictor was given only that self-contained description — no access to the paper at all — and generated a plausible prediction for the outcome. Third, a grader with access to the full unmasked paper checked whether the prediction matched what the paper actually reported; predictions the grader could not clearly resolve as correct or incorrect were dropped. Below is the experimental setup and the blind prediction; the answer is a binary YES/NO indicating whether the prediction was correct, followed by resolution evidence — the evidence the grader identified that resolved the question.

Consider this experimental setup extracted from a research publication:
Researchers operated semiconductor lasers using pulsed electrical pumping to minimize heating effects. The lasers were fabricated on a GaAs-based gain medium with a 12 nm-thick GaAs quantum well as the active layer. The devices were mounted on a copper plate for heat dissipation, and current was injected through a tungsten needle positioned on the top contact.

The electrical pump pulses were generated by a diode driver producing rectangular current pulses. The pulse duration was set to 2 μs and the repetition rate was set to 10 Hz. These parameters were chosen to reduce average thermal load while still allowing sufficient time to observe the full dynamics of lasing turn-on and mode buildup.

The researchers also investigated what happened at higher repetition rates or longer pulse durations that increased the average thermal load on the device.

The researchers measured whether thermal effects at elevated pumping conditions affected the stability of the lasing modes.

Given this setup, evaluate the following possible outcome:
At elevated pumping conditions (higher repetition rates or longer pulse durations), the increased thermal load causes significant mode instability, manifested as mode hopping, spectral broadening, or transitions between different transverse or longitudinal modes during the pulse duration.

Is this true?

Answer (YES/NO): YES